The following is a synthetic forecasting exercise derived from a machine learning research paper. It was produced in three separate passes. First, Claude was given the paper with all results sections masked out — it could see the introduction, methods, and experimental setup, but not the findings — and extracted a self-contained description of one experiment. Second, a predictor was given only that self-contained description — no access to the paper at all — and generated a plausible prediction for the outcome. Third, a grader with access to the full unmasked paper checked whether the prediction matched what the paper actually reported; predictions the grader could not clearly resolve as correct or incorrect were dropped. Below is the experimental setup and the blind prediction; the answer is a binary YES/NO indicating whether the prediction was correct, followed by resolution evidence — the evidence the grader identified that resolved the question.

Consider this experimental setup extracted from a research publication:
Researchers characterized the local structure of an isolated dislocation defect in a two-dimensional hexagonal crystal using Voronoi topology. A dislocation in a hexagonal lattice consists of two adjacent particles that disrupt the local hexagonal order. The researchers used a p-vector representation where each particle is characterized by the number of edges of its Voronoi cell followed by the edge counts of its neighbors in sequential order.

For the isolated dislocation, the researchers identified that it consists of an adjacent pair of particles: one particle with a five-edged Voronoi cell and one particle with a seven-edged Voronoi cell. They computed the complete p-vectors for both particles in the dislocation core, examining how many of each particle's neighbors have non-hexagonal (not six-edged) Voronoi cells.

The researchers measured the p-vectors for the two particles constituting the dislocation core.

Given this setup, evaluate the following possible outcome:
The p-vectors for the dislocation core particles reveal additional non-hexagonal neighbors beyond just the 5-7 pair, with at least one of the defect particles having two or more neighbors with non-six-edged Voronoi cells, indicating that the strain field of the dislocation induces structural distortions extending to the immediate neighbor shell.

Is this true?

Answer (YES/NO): NO